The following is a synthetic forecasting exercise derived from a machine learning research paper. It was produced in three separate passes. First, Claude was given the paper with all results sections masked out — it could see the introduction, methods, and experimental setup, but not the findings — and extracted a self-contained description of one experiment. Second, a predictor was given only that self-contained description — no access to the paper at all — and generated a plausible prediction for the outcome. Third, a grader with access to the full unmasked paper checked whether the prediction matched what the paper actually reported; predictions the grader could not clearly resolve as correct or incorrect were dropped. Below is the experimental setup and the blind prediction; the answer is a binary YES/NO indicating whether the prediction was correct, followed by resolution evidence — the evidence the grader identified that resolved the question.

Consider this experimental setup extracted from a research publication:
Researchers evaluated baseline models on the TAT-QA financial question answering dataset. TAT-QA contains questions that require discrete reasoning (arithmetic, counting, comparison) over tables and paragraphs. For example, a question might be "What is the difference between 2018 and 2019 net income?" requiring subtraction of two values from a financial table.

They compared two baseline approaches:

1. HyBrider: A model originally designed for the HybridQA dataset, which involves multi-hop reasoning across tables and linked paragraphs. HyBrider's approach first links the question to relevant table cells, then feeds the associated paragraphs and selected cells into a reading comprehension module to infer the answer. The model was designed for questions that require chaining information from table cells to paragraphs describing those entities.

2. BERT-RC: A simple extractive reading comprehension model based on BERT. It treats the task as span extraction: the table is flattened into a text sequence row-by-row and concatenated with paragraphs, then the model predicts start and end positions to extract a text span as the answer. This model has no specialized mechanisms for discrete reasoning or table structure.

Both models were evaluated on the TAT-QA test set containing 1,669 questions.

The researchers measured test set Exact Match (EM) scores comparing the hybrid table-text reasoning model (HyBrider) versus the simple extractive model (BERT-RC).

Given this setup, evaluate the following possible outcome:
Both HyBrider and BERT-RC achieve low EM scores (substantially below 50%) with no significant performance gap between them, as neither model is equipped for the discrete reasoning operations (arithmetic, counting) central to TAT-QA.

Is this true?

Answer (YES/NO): NO